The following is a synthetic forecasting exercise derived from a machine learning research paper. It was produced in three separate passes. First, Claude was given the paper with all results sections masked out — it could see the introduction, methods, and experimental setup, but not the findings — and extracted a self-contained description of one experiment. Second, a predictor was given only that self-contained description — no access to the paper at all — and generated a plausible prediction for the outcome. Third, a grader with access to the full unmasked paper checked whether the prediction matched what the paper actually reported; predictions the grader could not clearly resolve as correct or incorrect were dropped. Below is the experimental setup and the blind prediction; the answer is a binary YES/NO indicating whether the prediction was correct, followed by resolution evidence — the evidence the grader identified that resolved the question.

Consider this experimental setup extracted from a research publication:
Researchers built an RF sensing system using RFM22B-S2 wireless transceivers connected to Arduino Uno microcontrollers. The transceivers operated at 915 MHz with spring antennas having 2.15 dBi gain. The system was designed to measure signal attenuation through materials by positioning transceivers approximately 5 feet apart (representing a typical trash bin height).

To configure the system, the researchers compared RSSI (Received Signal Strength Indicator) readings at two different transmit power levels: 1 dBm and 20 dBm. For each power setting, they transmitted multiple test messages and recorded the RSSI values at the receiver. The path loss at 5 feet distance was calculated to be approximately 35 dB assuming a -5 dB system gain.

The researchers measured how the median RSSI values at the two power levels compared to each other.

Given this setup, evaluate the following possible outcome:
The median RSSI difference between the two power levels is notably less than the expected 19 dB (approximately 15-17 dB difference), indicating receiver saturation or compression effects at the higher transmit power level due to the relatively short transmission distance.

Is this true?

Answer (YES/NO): NO